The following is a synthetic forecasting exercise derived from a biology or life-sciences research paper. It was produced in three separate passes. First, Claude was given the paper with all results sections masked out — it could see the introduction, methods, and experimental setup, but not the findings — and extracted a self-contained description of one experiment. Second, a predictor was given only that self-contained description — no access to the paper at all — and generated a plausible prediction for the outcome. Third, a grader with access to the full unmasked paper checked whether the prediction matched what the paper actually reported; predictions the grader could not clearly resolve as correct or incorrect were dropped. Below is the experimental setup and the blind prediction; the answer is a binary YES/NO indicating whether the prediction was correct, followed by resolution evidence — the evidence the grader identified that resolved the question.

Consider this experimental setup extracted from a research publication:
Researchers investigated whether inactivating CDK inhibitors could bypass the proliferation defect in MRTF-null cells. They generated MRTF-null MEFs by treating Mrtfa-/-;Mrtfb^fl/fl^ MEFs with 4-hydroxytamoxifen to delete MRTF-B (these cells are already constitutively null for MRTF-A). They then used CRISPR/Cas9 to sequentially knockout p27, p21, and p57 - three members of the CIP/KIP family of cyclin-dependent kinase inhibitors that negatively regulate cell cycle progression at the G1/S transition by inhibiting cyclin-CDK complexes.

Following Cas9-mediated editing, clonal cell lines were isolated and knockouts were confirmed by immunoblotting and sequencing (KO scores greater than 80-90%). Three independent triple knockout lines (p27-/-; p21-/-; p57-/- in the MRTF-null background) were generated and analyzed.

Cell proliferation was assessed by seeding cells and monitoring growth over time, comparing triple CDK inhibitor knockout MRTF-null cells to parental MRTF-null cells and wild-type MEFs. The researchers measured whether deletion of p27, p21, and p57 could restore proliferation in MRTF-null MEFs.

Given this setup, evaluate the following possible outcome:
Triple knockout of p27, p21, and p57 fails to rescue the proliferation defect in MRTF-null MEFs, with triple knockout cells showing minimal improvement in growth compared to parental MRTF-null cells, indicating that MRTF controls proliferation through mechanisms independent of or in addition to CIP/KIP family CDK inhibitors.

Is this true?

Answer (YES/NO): YES